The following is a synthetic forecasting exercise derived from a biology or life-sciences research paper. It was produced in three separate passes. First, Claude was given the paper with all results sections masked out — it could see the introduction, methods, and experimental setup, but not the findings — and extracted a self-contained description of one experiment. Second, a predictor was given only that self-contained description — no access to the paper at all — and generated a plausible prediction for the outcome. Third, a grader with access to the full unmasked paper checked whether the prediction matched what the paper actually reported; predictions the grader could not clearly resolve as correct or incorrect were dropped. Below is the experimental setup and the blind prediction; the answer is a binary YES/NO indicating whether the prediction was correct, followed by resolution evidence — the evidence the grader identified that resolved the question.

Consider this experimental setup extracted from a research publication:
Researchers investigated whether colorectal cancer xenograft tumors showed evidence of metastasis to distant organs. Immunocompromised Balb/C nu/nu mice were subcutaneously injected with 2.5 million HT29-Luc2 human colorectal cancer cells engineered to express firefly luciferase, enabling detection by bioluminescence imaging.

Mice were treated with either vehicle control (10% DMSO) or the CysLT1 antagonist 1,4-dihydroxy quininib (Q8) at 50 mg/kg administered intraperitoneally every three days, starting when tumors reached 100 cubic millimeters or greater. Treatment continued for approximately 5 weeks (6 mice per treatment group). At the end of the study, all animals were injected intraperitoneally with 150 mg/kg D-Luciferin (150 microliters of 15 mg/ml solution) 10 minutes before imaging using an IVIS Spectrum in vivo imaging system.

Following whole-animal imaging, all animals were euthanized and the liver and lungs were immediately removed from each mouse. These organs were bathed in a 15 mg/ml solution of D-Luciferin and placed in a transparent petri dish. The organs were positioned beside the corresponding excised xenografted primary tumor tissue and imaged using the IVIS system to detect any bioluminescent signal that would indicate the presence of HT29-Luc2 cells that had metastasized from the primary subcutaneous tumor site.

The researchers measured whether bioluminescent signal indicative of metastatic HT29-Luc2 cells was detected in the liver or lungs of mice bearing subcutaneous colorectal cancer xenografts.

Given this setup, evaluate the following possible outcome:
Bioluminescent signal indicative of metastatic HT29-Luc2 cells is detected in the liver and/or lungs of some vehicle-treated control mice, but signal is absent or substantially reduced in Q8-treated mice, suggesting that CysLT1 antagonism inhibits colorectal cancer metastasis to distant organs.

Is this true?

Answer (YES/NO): NO